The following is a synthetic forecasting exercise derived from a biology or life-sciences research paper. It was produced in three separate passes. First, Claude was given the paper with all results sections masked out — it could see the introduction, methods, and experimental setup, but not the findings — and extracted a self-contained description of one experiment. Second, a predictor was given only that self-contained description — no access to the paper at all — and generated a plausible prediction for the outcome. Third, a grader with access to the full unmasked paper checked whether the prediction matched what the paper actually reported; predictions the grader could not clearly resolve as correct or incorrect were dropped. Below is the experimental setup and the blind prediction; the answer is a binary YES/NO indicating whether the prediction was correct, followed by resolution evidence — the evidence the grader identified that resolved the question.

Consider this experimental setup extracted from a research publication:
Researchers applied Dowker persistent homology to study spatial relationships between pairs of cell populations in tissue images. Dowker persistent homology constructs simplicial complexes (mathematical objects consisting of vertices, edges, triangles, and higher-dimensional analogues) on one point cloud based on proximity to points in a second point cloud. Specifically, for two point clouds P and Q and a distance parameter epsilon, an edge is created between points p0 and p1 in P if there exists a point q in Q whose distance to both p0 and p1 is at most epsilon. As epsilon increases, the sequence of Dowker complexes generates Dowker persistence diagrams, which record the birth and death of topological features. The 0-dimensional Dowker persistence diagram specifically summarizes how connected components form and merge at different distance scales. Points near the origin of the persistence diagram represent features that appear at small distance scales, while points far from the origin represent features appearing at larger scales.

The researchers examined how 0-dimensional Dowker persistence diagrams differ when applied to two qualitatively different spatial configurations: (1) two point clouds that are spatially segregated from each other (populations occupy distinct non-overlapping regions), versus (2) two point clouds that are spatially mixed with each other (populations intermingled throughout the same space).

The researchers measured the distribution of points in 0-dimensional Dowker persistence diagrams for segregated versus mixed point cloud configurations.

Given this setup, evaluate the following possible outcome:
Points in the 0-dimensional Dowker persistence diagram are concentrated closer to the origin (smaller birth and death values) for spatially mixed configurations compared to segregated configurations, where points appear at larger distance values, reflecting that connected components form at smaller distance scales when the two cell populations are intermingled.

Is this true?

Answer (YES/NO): YES